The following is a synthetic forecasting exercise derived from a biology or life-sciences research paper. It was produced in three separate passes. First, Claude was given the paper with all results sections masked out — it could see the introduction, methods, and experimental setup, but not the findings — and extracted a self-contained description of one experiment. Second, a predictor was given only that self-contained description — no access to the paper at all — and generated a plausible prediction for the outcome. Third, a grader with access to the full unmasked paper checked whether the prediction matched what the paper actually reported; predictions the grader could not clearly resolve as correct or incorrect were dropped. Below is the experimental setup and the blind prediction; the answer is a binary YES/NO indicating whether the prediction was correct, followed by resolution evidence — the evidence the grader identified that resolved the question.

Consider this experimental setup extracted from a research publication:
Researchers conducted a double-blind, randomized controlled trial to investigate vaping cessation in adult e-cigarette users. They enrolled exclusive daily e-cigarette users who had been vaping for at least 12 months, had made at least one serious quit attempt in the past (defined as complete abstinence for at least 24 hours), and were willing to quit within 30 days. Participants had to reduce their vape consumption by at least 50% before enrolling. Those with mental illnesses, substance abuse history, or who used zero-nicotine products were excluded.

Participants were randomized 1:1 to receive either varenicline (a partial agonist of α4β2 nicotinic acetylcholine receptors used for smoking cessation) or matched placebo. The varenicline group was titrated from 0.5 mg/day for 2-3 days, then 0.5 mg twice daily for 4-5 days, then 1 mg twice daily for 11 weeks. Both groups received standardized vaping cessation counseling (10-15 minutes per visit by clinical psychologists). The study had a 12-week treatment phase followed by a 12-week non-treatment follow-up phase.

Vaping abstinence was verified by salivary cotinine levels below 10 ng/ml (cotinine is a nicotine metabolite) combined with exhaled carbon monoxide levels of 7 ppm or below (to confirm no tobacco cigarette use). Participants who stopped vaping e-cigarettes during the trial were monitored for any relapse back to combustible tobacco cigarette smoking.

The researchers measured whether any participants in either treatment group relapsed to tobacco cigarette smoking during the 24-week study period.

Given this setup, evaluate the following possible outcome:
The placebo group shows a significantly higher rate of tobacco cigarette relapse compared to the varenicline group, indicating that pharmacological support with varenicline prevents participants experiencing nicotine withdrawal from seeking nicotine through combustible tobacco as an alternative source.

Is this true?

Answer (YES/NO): NO